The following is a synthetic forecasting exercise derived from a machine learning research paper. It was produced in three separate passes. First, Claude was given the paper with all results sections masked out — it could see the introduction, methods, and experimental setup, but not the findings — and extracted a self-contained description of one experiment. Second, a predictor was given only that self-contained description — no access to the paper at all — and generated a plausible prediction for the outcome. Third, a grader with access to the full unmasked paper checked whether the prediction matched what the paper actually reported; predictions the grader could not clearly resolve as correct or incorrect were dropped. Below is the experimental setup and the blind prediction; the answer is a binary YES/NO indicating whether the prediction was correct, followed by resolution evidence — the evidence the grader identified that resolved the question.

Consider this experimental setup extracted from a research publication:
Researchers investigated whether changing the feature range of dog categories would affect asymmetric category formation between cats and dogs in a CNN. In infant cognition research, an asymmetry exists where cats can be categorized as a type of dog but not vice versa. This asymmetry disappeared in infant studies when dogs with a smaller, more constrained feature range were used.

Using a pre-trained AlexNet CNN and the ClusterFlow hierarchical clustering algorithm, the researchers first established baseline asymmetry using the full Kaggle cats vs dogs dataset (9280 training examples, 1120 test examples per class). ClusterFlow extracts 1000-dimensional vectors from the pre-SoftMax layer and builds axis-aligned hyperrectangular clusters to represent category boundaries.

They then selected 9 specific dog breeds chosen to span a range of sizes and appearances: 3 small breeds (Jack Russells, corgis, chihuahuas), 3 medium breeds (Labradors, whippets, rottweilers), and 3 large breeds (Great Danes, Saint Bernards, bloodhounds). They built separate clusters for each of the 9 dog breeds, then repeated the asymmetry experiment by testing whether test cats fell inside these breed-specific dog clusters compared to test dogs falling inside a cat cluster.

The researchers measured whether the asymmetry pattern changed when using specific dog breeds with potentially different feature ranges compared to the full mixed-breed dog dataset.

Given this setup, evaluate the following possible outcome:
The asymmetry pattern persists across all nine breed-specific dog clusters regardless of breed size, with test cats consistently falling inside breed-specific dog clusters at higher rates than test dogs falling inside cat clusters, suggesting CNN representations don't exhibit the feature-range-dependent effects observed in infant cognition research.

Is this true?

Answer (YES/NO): NO